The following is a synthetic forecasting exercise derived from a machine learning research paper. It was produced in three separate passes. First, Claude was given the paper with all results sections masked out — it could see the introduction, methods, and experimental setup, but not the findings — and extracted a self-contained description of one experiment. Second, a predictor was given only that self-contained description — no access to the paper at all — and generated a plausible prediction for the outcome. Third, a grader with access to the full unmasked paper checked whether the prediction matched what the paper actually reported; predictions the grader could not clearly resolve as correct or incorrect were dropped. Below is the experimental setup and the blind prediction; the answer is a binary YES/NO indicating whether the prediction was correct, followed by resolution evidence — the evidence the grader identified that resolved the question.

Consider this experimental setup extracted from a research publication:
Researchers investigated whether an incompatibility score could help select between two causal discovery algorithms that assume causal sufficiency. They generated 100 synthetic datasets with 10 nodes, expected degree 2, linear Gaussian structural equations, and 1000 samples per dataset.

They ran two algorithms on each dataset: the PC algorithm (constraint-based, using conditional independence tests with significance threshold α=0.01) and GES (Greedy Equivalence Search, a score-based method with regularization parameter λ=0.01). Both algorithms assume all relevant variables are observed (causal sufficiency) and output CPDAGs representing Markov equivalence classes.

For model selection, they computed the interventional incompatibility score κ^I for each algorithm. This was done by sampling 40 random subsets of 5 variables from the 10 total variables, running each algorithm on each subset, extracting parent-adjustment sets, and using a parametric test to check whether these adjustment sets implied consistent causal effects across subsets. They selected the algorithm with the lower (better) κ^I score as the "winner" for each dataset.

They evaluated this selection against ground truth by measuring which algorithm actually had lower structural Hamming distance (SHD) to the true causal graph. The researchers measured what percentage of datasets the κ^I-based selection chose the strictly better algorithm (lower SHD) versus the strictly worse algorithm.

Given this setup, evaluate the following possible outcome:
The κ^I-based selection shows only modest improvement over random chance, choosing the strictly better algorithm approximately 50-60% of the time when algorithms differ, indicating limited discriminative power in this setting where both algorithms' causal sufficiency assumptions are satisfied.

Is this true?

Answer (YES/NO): NO